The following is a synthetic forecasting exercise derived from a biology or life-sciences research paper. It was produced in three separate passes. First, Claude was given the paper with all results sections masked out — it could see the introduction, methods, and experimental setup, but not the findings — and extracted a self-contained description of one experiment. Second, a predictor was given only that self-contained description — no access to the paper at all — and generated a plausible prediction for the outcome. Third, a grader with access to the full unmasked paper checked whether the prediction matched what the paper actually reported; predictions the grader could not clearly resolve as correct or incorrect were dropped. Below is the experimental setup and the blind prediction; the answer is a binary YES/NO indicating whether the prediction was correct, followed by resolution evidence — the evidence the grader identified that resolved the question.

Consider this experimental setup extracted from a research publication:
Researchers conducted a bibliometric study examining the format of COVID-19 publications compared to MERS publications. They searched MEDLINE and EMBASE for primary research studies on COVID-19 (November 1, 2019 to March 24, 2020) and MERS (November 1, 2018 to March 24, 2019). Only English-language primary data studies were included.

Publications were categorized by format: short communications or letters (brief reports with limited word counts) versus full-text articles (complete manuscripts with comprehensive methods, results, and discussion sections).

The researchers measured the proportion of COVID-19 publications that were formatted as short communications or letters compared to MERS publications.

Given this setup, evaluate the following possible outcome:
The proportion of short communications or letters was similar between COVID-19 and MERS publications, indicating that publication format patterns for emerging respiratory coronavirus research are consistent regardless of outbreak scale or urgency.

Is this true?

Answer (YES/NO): NO